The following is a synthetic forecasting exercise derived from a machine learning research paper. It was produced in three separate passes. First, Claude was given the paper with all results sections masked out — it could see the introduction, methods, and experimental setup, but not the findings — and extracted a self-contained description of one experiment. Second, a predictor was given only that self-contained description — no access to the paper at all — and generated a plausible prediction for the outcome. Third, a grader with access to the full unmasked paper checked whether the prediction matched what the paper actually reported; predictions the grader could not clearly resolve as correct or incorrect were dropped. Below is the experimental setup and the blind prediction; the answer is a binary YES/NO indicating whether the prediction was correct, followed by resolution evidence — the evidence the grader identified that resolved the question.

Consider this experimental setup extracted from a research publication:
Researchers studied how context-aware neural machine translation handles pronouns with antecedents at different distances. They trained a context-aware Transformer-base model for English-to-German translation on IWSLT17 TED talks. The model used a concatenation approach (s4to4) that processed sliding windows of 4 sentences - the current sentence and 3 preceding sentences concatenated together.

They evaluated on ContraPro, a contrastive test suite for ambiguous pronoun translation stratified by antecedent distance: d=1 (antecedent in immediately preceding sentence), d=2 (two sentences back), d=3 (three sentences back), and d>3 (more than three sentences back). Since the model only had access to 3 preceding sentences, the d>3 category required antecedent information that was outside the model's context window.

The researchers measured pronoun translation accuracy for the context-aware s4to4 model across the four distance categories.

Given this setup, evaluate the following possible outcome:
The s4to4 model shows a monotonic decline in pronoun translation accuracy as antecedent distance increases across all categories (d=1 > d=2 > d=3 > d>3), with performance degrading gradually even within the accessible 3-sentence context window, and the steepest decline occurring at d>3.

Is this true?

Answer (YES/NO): NO